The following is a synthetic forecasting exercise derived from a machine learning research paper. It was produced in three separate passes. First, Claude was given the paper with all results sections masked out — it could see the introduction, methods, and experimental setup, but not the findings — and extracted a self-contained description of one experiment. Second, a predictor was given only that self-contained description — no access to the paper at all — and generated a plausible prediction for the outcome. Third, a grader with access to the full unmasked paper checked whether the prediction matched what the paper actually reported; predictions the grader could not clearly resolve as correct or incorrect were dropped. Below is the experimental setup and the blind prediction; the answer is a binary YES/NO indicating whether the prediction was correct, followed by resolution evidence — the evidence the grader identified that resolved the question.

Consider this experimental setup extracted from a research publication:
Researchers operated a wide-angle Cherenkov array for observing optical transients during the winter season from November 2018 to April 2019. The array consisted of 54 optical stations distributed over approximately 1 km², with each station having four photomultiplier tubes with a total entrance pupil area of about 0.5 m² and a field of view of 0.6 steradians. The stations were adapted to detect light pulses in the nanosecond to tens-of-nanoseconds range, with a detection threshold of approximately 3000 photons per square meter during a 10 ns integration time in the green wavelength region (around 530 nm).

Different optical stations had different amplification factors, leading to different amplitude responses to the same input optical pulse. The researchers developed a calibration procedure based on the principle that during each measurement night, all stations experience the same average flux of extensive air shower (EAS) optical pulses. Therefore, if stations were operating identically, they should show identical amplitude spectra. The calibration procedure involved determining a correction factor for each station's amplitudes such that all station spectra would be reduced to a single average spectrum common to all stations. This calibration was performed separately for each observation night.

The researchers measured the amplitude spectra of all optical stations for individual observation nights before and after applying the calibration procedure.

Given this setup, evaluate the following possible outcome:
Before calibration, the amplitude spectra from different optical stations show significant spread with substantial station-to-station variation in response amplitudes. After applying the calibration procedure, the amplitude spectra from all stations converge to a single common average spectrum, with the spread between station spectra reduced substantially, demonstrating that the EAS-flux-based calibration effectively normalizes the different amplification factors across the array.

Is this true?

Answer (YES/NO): YES